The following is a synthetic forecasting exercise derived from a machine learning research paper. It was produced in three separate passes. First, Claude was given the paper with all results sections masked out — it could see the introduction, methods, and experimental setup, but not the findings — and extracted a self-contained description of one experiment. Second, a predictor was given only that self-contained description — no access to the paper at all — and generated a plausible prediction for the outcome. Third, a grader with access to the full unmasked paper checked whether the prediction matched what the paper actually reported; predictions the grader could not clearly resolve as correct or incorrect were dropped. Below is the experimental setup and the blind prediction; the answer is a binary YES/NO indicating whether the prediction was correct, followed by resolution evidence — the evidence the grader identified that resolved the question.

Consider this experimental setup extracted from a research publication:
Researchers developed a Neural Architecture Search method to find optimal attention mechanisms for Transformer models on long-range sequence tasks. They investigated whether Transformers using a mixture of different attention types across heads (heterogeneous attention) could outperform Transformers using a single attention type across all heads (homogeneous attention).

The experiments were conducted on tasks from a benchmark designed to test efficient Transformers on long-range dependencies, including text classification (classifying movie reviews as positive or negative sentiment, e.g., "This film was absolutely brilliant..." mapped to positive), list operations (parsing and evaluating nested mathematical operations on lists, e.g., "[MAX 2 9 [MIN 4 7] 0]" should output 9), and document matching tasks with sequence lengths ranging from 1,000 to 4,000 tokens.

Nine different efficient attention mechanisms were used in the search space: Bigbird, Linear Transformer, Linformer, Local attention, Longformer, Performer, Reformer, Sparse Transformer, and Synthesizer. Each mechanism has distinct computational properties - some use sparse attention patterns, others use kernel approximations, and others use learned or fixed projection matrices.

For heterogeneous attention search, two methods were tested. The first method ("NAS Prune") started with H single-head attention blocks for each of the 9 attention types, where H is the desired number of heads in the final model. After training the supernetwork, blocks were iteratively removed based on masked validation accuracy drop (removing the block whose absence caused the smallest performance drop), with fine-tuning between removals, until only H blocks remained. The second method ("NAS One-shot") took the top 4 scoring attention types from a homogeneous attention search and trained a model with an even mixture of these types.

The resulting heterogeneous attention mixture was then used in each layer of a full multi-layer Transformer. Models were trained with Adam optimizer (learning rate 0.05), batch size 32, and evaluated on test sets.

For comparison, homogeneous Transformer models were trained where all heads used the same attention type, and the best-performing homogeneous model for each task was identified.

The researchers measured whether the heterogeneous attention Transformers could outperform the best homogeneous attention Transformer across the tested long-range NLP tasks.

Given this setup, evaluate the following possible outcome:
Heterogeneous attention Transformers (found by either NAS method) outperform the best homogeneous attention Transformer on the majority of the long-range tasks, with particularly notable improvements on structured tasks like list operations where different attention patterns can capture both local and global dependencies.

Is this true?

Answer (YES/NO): NO